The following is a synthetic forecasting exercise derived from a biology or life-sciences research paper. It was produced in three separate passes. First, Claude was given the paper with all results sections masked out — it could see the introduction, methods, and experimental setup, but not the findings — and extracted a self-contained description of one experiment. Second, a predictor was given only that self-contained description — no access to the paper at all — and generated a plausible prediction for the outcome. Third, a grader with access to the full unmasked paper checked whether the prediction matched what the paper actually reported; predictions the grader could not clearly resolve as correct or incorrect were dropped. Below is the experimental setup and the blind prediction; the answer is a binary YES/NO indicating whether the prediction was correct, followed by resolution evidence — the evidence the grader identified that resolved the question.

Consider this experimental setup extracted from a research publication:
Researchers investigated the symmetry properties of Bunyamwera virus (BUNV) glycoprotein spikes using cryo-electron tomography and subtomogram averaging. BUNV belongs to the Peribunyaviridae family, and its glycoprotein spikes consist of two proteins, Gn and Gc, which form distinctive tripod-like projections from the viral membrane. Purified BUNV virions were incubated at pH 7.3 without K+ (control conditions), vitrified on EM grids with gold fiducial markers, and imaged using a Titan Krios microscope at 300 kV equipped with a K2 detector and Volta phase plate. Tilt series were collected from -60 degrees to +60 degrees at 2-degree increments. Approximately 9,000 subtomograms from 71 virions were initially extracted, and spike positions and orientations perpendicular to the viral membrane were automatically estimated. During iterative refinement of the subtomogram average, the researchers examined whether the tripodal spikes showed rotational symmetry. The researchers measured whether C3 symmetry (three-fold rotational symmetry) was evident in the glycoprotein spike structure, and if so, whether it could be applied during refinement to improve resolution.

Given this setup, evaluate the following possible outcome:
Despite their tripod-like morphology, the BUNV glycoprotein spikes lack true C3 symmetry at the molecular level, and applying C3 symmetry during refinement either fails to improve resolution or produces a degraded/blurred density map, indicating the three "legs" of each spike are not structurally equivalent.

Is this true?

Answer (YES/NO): NO